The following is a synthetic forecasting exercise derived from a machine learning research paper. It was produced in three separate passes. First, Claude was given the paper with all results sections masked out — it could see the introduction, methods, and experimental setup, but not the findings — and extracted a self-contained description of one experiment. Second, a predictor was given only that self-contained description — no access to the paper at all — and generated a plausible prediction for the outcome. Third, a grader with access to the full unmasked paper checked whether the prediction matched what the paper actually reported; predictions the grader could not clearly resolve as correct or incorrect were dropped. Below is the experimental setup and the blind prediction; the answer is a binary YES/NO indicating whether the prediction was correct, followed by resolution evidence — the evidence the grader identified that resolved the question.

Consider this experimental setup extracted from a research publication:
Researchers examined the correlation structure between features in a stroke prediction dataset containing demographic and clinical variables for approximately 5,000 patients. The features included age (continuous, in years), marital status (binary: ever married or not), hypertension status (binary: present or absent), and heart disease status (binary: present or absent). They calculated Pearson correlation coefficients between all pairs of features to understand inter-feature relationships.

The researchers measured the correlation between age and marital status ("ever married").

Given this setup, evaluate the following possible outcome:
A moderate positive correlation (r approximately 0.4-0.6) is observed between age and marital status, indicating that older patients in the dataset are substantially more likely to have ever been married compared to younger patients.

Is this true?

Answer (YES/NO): NO